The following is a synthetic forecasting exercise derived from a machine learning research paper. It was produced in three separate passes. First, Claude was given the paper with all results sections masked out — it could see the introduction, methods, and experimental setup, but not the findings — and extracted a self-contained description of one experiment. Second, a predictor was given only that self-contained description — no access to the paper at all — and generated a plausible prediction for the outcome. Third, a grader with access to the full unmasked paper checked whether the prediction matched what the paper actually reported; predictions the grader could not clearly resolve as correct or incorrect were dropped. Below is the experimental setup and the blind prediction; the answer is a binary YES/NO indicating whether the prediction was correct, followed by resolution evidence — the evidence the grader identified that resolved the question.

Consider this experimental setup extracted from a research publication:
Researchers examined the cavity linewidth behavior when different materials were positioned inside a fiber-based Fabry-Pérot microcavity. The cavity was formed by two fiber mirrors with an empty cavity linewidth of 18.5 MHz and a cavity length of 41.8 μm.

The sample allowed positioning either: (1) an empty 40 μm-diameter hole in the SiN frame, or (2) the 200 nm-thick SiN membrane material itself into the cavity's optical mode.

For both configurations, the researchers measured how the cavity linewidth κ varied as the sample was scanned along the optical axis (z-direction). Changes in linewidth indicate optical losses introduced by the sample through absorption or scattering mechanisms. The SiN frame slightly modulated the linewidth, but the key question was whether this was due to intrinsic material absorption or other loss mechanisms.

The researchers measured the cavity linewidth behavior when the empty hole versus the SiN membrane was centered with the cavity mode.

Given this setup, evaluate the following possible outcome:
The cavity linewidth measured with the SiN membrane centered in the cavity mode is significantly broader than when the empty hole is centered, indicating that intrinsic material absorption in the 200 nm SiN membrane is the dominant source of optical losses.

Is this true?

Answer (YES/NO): NO